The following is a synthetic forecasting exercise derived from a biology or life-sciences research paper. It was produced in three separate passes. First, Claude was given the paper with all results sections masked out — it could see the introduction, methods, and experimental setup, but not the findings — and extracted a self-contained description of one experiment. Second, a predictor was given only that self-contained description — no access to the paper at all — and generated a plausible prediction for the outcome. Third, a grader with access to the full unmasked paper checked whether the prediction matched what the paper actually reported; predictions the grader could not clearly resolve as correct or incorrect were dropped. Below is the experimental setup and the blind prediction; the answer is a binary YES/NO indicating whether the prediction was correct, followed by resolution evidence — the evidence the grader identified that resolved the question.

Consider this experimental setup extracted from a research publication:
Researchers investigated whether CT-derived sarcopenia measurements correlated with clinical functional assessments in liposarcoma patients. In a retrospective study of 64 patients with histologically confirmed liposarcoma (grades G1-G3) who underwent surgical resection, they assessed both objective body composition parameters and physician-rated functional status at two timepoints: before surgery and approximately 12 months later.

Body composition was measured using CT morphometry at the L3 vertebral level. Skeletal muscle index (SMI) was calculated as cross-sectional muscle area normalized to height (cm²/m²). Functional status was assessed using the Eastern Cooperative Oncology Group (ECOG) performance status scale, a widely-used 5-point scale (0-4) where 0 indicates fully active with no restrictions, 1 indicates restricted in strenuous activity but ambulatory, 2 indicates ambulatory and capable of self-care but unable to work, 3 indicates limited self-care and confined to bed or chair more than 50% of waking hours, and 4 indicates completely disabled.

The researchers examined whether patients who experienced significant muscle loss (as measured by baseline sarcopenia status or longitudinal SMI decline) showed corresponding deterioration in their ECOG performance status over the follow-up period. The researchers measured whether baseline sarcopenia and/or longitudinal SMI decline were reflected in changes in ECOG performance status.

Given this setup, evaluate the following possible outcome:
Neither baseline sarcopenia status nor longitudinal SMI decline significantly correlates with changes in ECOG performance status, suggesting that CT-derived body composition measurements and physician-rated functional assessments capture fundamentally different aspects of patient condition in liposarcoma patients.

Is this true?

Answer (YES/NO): YES